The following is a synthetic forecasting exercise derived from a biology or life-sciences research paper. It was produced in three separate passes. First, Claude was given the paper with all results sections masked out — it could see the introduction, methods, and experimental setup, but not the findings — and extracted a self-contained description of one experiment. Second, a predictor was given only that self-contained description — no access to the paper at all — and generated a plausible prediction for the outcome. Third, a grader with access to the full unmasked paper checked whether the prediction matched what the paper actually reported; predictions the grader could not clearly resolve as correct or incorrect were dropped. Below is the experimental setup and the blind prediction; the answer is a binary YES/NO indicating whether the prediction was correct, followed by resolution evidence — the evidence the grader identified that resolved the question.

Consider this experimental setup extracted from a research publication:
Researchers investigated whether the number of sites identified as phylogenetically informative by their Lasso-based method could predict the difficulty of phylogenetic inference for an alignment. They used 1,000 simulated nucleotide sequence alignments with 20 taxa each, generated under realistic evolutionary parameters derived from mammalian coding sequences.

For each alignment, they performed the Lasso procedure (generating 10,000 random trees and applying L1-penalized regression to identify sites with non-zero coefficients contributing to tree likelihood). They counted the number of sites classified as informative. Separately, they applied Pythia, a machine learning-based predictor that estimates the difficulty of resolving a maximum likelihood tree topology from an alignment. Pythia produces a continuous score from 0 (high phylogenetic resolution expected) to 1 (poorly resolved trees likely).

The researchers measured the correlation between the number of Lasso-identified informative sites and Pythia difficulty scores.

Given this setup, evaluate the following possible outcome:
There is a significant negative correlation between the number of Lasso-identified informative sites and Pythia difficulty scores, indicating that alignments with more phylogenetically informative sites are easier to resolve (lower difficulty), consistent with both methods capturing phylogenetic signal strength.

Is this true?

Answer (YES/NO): YES